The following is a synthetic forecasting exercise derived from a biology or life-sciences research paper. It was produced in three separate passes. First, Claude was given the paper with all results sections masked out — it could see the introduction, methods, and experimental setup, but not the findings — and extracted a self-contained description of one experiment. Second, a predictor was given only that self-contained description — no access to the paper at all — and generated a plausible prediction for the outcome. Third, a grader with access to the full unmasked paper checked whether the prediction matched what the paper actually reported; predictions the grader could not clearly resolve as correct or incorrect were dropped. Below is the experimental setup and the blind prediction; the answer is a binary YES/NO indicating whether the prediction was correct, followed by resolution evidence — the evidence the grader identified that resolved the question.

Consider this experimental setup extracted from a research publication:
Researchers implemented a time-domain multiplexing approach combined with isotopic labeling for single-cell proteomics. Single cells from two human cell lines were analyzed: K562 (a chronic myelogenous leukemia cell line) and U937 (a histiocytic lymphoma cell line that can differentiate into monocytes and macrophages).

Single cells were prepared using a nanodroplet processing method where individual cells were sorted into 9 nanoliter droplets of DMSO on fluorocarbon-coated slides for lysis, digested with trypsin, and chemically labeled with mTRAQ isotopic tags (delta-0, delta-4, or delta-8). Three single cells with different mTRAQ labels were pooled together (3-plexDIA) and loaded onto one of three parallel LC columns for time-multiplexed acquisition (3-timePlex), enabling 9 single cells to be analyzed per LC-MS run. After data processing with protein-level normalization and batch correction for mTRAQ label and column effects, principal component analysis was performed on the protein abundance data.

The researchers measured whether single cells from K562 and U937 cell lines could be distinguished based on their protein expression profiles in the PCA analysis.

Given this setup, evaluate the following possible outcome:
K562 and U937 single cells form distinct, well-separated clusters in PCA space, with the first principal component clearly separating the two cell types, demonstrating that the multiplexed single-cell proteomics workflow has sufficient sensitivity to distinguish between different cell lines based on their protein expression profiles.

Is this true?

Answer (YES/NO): YES